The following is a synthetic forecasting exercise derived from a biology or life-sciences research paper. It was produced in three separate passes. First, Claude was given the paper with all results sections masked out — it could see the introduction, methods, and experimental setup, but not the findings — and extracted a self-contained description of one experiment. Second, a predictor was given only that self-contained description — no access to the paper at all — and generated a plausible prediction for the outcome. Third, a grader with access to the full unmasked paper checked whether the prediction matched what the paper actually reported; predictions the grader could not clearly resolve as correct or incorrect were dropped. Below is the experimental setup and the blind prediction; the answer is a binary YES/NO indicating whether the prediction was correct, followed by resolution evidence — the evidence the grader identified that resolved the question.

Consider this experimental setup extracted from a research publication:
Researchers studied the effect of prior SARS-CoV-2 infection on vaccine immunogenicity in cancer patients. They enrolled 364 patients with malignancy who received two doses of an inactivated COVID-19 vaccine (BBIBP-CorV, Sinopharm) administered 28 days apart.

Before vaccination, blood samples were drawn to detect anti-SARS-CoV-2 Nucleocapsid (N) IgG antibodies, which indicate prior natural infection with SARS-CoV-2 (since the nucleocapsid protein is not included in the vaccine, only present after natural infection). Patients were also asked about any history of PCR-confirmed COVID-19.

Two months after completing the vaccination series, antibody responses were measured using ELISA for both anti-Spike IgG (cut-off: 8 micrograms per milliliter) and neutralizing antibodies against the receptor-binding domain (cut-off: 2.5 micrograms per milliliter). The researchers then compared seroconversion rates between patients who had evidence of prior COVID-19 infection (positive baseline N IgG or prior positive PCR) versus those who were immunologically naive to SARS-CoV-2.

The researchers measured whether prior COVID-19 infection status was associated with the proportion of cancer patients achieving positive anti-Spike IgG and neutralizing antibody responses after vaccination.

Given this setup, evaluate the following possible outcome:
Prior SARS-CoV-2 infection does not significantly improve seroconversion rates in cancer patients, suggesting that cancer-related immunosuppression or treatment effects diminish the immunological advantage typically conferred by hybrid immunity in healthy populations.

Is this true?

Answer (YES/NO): NO